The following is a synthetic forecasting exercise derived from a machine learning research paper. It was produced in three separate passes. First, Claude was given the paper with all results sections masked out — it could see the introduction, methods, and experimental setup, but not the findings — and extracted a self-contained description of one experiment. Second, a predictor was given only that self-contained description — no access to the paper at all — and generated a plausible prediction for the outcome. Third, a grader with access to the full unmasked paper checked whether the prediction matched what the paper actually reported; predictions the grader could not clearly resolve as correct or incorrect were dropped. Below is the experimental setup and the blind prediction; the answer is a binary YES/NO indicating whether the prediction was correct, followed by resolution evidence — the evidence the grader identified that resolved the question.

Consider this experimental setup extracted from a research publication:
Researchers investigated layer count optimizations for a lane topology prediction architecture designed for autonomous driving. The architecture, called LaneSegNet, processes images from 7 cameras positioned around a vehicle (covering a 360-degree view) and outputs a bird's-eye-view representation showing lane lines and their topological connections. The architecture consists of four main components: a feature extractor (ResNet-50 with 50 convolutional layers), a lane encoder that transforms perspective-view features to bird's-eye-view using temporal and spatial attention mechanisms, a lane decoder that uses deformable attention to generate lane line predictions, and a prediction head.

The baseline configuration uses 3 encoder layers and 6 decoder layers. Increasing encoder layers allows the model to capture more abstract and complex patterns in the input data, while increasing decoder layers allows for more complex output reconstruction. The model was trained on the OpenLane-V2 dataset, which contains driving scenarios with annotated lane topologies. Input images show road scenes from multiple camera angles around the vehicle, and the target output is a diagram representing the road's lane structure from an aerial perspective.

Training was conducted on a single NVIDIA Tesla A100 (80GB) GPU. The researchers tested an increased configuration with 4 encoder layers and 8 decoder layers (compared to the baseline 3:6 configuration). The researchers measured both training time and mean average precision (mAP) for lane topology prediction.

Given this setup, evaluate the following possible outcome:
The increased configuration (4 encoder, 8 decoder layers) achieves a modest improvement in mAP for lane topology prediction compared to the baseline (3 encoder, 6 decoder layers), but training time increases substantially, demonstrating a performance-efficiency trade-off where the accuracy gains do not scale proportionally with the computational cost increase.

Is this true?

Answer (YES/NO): NO